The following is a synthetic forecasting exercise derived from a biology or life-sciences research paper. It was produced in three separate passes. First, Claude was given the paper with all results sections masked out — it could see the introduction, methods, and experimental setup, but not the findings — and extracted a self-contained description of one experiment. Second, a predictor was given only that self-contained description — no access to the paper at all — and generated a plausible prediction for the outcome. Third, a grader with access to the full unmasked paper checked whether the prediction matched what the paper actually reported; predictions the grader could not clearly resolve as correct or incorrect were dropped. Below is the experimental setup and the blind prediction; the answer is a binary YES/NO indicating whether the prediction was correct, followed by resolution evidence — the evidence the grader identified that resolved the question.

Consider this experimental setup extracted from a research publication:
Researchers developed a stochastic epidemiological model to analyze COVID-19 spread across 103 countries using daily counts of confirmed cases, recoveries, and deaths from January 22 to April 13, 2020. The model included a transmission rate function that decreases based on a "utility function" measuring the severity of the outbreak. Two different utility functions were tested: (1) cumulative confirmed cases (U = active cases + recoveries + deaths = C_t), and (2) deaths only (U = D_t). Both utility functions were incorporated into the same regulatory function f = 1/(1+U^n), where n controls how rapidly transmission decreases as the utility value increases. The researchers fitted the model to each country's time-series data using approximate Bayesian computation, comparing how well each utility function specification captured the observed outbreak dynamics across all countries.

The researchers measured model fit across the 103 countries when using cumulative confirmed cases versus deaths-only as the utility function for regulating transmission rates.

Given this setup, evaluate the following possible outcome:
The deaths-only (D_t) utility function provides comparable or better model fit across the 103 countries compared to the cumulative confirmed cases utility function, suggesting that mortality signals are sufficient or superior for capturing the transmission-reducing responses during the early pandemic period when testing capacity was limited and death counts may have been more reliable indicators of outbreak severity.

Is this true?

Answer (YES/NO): NO